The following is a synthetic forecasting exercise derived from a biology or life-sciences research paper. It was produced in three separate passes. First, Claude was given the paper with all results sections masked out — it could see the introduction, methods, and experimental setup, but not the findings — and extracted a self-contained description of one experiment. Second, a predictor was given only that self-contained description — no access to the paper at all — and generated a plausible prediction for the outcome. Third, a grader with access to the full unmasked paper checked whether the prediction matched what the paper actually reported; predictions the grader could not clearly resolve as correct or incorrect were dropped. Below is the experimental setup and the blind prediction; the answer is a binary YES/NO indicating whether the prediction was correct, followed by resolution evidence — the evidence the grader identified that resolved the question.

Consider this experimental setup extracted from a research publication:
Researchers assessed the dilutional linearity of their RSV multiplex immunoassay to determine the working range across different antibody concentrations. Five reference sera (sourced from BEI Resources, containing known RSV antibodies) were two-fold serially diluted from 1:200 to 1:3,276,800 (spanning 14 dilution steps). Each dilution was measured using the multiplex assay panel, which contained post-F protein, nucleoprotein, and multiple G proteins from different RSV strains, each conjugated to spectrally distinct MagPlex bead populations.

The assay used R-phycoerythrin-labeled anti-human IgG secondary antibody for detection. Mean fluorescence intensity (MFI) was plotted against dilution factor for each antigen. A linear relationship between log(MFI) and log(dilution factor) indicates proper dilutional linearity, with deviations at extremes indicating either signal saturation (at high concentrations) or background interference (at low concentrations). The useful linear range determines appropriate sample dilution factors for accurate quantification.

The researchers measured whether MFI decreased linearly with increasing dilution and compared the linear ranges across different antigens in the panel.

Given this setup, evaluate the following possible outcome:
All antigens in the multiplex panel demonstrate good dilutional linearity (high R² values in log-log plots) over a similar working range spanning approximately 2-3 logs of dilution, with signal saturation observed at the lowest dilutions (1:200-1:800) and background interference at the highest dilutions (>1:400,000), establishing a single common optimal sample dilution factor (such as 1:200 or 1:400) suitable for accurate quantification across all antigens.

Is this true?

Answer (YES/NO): NO